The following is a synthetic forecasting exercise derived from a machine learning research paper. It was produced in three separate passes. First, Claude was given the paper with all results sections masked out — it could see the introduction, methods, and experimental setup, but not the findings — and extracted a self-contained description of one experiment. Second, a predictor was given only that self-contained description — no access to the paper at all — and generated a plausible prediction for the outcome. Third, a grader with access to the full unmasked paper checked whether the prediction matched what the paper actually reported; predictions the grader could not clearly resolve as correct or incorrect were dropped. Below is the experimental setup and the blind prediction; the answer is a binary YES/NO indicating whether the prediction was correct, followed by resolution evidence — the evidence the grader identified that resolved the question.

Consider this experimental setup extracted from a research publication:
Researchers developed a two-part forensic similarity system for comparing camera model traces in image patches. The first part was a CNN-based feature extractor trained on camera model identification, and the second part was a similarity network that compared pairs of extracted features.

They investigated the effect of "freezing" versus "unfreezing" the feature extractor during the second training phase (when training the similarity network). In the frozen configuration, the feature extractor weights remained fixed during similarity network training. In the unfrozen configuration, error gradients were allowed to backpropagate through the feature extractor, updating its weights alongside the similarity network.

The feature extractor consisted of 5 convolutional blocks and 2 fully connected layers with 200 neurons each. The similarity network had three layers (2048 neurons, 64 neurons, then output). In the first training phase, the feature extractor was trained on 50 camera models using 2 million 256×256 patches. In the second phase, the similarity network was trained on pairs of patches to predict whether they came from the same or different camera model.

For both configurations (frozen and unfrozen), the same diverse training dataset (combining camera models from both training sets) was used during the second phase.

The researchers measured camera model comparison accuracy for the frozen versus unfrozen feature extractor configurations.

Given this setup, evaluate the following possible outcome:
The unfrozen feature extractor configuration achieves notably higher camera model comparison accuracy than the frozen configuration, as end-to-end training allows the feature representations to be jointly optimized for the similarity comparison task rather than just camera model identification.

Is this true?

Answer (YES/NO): YES